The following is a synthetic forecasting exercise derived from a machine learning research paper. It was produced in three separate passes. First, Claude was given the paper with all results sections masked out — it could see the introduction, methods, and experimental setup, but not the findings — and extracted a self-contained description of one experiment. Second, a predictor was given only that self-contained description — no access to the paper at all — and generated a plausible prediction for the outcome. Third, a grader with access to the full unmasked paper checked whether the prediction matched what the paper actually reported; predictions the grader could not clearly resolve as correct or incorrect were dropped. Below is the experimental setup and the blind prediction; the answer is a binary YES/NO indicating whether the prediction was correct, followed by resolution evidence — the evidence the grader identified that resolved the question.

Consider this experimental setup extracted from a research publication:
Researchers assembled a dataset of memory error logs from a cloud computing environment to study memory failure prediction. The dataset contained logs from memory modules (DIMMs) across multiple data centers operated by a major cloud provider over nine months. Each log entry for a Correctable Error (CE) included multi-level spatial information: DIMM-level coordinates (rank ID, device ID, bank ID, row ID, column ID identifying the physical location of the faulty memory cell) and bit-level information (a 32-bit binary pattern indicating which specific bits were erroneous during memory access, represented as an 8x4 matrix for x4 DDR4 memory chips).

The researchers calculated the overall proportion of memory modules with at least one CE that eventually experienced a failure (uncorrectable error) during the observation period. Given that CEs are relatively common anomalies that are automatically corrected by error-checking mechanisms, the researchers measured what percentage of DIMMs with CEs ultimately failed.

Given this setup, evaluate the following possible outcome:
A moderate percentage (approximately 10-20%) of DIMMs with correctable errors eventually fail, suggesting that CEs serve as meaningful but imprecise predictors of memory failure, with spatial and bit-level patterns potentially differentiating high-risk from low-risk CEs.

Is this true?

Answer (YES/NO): NO